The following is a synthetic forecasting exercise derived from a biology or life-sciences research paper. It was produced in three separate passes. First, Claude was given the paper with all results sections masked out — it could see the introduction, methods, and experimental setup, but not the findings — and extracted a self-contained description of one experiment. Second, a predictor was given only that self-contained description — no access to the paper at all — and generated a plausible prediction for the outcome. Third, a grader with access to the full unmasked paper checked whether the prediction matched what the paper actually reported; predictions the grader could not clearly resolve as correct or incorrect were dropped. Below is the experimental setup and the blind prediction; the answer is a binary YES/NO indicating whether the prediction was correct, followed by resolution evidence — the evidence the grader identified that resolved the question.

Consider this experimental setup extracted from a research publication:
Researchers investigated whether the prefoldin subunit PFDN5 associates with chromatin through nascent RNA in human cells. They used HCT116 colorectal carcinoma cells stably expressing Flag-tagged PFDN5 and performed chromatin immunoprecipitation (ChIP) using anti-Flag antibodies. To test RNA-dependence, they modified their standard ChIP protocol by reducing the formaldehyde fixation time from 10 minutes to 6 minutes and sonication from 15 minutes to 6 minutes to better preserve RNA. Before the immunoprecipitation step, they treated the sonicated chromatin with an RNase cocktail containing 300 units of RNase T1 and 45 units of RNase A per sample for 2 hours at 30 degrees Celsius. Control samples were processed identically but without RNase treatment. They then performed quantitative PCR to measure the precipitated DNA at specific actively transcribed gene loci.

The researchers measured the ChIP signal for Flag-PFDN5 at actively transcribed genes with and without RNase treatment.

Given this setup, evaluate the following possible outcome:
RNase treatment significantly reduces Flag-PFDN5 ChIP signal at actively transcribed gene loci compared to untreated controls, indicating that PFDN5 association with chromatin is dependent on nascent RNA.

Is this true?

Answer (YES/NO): NO